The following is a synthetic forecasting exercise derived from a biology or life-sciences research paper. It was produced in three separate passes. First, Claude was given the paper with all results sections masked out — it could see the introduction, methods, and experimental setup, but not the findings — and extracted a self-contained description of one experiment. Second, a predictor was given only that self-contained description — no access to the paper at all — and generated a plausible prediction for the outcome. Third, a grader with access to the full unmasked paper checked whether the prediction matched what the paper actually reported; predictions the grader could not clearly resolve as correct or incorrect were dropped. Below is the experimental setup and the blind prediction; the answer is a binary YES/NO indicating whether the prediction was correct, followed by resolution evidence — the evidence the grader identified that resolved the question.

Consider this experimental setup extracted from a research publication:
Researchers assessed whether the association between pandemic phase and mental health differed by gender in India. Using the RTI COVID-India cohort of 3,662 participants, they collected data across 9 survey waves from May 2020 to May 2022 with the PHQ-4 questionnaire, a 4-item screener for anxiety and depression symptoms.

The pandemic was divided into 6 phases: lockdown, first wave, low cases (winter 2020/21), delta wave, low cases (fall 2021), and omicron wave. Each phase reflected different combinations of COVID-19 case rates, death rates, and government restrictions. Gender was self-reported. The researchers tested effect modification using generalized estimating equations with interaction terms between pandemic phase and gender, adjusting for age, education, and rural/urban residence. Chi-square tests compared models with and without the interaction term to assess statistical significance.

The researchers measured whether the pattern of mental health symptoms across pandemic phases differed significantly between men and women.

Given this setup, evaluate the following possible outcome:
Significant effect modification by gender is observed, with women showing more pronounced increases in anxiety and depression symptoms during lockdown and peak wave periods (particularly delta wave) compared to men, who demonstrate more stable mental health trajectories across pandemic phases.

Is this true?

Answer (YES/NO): NO